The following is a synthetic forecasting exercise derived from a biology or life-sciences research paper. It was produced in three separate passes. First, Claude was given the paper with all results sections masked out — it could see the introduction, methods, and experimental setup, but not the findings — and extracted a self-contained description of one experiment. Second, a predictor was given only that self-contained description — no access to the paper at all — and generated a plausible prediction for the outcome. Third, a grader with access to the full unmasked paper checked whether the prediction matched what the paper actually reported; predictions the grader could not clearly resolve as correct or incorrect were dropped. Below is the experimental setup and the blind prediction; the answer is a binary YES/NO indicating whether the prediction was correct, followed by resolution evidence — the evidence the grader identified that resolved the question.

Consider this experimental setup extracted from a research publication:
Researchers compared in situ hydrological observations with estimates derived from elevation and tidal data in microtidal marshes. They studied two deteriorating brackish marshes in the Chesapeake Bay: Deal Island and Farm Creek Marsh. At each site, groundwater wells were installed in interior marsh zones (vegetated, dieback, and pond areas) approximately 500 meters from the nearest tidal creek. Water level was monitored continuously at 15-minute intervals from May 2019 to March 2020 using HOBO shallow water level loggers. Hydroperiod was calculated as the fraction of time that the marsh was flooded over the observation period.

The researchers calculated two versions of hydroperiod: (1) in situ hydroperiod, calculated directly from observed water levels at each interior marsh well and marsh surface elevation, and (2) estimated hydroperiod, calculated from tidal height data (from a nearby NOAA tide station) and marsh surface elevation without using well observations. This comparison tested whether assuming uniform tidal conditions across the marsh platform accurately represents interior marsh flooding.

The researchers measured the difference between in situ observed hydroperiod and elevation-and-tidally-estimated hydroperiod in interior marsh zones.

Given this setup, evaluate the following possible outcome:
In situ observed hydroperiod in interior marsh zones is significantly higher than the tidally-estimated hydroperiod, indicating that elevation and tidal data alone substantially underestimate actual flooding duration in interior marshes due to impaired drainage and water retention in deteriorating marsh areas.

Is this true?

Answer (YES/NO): YES